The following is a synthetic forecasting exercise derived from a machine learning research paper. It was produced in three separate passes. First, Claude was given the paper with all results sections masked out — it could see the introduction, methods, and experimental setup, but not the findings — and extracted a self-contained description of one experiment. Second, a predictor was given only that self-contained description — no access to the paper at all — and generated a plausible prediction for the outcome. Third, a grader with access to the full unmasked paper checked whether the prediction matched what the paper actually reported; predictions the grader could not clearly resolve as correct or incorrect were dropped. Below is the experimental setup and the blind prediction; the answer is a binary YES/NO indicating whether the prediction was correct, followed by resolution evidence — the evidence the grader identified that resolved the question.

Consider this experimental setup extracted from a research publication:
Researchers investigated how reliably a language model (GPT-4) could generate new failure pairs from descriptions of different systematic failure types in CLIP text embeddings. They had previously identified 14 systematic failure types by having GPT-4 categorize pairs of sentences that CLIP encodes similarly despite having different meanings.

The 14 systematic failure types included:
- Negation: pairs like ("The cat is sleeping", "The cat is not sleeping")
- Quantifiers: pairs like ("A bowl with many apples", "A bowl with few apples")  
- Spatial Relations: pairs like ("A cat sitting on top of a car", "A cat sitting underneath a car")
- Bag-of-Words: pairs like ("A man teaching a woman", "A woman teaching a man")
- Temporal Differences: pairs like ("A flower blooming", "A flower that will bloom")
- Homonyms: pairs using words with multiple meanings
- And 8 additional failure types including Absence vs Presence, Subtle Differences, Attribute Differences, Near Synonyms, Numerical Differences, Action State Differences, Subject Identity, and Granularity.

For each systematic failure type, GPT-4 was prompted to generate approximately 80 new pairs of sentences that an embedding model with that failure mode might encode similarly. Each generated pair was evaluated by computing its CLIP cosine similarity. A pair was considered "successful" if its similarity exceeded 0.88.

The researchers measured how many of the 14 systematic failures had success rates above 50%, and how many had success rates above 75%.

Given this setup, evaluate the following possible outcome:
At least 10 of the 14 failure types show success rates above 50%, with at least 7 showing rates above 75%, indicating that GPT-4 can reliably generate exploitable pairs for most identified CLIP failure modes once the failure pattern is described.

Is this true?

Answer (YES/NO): YES